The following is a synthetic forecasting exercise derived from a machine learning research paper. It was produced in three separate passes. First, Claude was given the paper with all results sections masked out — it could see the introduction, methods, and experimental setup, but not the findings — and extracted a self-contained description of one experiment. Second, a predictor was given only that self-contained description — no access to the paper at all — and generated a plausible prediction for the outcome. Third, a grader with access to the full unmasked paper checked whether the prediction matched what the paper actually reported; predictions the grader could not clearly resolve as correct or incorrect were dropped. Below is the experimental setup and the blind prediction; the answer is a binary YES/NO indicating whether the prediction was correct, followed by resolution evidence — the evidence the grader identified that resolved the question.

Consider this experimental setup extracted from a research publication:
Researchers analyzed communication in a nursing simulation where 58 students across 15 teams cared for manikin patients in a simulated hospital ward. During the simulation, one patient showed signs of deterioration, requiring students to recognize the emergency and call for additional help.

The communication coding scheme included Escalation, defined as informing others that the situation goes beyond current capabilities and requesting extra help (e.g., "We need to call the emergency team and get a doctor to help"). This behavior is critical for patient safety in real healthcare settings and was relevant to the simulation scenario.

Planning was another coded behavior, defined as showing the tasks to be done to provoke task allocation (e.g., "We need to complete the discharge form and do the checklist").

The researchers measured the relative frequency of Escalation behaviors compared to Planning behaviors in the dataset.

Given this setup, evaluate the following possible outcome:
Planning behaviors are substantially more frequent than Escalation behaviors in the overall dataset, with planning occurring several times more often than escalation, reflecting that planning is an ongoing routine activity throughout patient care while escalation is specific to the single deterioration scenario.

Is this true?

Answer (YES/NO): NO